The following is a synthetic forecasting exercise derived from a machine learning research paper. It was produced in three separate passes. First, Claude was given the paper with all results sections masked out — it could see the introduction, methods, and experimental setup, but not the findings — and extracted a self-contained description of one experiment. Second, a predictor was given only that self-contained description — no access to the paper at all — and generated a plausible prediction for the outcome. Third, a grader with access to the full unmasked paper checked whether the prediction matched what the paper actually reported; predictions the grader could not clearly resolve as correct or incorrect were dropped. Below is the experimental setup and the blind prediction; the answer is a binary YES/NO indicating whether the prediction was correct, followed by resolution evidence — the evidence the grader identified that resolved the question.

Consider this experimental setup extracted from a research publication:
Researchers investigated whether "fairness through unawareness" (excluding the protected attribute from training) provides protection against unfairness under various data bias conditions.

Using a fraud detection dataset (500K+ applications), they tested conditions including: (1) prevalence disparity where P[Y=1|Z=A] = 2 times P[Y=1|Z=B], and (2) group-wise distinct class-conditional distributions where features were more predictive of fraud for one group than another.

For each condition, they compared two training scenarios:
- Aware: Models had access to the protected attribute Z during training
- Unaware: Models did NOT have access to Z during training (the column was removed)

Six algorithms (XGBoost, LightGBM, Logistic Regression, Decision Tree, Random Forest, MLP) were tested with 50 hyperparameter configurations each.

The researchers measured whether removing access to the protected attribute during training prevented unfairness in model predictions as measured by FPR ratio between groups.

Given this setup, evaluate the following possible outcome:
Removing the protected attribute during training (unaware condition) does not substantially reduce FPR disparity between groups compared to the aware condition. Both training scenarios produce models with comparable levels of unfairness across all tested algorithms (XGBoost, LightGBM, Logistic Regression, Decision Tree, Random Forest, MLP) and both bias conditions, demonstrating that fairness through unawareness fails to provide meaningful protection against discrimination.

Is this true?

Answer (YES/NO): NO